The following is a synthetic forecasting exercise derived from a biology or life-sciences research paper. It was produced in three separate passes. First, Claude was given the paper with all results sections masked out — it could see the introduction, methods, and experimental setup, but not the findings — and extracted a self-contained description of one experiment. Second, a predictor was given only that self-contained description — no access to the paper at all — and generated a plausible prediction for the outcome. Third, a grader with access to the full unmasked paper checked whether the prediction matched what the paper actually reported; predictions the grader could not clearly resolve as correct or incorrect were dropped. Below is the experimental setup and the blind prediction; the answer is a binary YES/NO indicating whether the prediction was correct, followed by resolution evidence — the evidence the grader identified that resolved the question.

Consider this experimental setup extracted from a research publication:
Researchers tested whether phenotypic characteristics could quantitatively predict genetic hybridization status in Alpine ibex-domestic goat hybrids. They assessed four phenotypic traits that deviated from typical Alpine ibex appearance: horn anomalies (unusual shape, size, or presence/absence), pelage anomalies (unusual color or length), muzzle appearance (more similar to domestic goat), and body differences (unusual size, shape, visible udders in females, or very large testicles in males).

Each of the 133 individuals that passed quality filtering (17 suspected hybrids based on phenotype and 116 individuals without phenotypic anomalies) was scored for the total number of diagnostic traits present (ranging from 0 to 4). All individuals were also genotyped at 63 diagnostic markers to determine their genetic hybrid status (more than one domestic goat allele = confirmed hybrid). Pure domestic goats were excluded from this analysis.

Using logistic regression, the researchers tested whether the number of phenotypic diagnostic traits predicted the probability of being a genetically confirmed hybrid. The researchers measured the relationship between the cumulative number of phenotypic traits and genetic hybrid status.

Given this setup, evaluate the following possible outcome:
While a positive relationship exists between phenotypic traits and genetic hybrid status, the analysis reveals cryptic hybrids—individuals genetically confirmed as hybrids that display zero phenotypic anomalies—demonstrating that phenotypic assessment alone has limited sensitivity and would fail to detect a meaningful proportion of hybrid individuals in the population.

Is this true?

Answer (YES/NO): NO